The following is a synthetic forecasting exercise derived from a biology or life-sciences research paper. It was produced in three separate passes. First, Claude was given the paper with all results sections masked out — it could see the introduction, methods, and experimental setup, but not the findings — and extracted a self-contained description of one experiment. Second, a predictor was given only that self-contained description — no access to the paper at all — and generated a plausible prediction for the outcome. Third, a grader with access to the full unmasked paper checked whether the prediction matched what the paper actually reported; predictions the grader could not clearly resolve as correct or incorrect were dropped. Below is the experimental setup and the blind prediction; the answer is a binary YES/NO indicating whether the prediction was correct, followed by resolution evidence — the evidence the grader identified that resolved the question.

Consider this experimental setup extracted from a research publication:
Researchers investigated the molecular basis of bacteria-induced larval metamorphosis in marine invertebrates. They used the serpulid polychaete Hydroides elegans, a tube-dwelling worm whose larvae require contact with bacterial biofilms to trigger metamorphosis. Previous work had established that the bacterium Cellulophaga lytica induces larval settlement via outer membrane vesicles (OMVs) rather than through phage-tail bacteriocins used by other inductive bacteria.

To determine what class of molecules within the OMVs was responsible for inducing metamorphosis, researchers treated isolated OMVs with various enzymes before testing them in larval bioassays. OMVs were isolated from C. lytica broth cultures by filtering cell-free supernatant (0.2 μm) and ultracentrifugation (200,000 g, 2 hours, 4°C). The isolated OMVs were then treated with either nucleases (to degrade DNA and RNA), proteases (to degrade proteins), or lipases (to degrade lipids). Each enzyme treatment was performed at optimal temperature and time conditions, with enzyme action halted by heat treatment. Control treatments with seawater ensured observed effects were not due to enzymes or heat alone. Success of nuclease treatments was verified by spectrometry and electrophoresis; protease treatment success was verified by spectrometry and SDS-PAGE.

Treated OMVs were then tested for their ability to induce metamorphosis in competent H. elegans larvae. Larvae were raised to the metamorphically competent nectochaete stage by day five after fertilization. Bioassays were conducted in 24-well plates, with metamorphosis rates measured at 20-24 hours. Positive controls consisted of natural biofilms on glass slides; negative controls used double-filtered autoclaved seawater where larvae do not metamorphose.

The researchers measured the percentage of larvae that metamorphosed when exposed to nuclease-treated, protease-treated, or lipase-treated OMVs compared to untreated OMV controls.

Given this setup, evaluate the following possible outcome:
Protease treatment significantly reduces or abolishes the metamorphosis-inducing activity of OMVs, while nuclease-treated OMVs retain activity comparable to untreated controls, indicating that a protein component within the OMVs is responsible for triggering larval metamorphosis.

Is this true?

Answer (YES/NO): NO